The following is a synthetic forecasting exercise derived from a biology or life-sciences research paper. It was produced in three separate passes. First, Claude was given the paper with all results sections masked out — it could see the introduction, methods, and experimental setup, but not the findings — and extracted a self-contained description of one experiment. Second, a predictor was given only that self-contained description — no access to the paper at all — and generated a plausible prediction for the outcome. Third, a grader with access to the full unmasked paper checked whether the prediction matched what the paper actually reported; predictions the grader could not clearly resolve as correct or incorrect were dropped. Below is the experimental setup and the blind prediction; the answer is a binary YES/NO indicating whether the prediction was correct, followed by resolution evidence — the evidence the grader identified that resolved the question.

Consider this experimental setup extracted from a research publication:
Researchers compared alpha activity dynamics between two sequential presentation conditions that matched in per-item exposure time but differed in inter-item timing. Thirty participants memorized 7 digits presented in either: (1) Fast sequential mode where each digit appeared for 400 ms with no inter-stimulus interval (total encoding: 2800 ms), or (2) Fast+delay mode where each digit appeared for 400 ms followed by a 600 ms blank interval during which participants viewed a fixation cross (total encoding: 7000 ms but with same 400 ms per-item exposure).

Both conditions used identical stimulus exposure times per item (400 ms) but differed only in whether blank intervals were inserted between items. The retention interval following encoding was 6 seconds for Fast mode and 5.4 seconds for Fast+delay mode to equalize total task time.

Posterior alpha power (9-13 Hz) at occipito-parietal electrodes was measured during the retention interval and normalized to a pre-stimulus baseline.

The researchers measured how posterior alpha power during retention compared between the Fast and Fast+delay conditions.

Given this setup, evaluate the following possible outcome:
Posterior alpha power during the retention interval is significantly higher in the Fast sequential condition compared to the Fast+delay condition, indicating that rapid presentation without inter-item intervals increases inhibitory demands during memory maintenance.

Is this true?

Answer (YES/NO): YES